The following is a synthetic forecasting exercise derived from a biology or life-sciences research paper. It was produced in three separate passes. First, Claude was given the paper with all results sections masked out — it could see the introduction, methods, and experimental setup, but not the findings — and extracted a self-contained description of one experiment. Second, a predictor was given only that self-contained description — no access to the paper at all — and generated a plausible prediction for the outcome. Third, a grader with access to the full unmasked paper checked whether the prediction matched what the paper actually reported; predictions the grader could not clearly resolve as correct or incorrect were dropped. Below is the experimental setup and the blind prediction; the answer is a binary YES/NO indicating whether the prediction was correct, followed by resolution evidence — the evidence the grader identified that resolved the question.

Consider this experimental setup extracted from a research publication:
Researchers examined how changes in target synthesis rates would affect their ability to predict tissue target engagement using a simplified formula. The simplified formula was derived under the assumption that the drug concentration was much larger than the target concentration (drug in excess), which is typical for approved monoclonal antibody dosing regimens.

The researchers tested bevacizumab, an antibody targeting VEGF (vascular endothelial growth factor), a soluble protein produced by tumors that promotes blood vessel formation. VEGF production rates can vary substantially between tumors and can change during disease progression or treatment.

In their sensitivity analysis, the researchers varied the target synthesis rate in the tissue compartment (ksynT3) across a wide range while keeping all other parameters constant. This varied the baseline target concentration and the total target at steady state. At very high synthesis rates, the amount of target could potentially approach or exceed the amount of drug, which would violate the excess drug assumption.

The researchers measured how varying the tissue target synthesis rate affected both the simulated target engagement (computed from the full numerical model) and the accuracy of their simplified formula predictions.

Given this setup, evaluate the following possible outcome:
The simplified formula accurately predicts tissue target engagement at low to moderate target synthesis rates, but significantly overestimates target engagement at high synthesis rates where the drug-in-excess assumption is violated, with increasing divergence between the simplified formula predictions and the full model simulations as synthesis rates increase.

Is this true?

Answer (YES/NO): NO